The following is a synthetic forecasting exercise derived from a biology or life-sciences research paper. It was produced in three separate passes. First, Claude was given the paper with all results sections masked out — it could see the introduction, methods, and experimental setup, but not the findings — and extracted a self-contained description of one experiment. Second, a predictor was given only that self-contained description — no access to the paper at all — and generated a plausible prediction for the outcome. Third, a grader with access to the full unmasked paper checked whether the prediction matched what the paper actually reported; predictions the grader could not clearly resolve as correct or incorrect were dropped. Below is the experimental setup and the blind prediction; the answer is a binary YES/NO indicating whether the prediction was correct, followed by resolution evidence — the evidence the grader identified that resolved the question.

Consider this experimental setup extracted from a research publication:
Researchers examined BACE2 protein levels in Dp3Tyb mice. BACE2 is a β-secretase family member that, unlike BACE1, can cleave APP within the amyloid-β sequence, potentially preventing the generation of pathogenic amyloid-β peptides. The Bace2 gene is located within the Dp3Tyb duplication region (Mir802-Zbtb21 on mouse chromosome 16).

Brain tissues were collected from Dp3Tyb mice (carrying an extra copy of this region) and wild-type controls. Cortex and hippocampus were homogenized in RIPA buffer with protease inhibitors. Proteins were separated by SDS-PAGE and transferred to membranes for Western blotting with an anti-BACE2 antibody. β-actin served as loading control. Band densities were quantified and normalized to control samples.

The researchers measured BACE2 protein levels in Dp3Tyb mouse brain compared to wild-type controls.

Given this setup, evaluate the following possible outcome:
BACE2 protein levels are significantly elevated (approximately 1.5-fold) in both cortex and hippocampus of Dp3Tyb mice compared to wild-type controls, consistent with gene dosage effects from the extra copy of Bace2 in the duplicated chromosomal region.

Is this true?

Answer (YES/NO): NO